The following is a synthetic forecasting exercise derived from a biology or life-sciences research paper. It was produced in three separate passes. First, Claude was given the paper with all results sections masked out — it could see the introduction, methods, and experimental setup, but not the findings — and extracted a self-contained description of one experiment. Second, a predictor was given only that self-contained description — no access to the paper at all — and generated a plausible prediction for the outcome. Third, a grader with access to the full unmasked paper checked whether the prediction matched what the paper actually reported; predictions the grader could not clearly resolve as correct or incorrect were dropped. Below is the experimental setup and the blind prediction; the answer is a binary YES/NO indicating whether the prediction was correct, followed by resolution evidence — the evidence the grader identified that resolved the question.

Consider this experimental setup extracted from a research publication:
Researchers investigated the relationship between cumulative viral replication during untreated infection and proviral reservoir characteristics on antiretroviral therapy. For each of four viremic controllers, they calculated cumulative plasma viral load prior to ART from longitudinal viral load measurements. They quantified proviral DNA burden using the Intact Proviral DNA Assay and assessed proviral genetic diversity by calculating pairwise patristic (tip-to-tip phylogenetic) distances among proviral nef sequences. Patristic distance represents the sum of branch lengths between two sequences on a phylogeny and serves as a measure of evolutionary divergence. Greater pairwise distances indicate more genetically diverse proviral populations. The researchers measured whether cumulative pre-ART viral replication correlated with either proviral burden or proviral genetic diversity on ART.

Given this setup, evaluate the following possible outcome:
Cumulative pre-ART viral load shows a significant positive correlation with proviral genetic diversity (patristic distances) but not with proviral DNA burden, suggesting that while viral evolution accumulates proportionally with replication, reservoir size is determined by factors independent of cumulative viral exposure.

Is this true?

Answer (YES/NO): NO